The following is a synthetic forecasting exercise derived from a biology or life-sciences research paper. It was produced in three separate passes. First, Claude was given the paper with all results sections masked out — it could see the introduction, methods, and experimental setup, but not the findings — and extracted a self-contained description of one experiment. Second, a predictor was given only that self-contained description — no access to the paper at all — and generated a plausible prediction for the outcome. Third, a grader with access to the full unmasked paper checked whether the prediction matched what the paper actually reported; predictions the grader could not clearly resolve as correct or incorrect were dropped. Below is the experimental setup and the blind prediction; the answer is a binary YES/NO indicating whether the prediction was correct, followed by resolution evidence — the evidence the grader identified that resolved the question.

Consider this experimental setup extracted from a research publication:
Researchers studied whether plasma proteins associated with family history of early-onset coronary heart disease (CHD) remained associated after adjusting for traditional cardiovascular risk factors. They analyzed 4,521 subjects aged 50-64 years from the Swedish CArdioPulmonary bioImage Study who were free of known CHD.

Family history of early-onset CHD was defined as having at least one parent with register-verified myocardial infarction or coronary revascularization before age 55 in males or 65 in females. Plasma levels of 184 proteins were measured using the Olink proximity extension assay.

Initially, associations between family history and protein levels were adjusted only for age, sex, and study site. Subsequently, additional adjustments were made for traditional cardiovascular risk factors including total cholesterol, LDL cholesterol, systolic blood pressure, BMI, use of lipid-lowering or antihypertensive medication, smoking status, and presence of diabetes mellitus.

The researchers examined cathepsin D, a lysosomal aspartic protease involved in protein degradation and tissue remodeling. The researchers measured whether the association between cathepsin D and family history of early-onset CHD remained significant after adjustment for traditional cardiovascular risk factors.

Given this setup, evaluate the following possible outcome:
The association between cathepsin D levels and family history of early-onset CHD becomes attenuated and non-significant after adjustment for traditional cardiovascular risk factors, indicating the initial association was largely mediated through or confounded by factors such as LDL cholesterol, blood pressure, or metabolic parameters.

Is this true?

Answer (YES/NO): NO